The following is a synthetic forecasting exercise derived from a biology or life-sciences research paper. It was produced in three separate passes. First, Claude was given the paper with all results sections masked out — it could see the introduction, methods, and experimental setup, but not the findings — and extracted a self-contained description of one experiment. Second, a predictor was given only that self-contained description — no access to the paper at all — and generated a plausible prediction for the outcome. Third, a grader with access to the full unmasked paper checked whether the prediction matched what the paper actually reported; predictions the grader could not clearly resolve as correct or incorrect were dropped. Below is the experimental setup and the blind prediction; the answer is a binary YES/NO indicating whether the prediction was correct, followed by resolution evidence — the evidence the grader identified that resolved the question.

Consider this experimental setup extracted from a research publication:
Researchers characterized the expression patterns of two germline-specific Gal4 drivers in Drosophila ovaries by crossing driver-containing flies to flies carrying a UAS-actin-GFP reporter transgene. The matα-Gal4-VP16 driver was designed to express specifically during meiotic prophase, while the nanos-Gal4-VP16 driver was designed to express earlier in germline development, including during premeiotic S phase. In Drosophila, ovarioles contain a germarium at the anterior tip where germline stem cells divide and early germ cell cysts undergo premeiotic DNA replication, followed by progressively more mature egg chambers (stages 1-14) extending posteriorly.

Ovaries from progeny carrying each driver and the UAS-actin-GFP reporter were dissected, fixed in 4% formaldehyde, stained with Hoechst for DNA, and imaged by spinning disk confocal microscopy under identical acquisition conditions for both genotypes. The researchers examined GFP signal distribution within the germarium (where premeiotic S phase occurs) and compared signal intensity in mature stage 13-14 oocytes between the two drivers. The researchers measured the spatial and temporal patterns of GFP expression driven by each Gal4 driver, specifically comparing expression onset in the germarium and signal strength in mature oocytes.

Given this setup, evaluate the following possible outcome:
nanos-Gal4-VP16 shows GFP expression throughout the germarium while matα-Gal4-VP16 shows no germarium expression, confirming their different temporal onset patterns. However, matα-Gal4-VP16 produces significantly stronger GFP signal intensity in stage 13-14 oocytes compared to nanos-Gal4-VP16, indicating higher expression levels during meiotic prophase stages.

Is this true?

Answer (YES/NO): NO